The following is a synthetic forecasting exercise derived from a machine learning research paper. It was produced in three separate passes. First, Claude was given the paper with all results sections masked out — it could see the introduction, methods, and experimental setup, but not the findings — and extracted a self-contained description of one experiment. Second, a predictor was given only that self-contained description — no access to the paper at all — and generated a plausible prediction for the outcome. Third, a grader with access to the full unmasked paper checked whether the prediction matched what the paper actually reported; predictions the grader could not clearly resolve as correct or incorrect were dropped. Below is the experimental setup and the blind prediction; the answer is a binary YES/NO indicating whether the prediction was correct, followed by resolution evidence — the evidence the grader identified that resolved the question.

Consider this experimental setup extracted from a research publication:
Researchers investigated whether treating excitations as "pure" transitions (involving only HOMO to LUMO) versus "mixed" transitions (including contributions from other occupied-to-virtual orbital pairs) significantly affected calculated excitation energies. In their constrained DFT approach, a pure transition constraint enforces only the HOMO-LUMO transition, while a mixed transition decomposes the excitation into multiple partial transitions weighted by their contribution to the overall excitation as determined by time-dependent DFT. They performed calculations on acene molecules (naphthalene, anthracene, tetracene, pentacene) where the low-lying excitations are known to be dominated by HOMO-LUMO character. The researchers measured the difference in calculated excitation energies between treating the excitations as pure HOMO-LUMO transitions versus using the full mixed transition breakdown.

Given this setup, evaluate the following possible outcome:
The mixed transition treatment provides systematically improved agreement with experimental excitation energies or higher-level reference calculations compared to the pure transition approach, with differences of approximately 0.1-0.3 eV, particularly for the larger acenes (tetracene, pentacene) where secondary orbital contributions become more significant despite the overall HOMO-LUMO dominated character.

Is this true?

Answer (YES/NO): NO